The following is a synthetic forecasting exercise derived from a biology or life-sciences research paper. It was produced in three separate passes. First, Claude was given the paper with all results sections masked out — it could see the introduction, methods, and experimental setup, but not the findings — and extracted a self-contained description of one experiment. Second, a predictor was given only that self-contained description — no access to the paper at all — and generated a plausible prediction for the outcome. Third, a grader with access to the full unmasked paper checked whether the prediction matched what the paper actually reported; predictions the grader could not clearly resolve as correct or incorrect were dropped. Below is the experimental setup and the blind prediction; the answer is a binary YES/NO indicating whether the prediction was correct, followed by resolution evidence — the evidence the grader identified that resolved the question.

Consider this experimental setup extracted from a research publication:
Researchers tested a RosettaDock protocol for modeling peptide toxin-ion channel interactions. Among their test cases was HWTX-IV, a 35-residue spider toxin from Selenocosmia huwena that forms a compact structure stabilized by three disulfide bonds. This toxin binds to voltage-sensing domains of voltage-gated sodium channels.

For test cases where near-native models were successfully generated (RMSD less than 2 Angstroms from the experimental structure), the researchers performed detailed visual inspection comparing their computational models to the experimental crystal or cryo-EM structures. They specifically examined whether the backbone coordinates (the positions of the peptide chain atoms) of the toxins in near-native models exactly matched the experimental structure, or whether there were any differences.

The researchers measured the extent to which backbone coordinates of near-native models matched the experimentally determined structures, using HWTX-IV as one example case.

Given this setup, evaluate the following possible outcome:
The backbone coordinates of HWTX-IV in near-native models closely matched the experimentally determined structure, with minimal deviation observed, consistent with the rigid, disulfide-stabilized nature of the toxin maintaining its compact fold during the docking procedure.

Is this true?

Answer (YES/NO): NO